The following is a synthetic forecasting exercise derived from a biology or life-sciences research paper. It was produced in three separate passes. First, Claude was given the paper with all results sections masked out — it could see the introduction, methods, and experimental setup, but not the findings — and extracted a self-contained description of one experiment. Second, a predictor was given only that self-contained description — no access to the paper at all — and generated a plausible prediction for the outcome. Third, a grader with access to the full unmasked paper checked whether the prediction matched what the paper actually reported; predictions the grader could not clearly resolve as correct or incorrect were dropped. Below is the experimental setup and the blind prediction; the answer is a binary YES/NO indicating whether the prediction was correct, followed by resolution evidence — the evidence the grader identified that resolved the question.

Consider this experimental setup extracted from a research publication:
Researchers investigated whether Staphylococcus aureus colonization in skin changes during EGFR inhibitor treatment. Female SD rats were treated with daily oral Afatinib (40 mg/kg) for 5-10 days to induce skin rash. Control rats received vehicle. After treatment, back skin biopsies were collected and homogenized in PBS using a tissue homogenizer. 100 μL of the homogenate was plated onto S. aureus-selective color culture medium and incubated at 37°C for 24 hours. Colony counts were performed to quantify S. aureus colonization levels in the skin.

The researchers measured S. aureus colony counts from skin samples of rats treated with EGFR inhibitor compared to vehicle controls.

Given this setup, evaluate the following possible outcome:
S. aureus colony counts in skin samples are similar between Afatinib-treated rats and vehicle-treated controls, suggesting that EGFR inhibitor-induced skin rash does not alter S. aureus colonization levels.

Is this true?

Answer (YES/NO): NO